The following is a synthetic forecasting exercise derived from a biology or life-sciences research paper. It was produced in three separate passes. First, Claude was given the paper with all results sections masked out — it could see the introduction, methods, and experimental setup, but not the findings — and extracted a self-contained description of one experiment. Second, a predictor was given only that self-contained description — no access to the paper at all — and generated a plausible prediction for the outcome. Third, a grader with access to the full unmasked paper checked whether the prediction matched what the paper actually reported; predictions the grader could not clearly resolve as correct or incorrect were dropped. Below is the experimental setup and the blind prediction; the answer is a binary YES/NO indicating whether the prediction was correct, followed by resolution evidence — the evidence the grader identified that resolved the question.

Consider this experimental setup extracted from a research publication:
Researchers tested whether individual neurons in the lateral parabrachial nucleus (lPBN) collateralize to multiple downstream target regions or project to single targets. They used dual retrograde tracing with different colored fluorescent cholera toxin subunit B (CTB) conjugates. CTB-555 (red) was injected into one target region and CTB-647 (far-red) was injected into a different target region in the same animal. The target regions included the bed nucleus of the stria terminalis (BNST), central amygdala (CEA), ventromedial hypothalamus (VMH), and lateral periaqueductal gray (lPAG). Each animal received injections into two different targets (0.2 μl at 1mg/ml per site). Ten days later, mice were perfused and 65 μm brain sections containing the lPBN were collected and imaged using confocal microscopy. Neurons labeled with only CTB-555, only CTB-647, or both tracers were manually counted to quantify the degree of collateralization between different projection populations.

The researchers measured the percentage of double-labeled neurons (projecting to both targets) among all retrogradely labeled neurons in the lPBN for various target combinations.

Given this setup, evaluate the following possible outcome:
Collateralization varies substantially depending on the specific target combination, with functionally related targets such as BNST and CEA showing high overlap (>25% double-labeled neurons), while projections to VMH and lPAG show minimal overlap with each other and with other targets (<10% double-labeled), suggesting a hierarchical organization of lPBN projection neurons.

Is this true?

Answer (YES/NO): NO